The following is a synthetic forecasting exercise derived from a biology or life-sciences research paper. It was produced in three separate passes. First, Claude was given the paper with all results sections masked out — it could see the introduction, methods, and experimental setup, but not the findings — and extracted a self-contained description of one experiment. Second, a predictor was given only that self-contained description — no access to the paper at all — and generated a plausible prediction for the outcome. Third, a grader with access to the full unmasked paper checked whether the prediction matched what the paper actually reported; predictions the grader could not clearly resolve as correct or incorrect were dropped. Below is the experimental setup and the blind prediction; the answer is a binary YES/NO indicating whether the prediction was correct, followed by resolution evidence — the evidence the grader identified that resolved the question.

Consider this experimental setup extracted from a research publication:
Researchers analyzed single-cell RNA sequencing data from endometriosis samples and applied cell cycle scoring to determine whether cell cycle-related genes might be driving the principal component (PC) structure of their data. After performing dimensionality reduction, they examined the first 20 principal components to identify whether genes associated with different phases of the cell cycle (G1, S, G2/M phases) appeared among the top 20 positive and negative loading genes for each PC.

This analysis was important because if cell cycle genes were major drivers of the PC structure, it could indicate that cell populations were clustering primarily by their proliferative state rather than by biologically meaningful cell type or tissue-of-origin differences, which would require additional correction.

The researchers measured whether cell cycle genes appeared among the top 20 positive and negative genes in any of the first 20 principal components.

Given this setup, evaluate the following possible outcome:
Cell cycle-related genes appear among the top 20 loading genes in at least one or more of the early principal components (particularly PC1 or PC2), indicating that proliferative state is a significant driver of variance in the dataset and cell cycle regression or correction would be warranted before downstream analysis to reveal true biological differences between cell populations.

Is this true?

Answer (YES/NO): NO